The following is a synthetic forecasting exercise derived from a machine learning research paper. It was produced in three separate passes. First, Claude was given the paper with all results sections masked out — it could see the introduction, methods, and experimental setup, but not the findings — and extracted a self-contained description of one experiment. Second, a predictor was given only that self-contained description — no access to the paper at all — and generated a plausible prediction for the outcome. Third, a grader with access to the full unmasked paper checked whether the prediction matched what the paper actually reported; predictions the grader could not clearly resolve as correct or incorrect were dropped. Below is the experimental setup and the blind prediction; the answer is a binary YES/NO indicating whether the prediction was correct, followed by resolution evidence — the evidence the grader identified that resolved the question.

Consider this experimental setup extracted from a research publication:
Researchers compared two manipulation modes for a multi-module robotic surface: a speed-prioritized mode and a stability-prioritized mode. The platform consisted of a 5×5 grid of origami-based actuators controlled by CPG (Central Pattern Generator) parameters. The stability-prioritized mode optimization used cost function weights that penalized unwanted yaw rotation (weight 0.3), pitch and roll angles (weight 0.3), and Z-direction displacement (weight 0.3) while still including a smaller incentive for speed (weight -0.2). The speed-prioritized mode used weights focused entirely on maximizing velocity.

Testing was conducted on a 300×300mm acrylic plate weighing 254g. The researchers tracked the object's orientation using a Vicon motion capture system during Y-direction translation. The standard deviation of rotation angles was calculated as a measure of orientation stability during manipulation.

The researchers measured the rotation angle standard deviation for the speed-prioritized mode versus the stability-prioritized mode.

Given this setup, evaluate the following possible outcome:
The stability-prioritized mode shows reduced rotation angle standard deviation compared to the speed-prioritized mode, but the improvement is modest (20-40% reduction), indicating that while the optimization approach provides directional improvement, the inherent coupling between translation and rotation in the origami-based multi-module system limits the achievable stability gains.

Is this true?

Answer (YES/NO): YES